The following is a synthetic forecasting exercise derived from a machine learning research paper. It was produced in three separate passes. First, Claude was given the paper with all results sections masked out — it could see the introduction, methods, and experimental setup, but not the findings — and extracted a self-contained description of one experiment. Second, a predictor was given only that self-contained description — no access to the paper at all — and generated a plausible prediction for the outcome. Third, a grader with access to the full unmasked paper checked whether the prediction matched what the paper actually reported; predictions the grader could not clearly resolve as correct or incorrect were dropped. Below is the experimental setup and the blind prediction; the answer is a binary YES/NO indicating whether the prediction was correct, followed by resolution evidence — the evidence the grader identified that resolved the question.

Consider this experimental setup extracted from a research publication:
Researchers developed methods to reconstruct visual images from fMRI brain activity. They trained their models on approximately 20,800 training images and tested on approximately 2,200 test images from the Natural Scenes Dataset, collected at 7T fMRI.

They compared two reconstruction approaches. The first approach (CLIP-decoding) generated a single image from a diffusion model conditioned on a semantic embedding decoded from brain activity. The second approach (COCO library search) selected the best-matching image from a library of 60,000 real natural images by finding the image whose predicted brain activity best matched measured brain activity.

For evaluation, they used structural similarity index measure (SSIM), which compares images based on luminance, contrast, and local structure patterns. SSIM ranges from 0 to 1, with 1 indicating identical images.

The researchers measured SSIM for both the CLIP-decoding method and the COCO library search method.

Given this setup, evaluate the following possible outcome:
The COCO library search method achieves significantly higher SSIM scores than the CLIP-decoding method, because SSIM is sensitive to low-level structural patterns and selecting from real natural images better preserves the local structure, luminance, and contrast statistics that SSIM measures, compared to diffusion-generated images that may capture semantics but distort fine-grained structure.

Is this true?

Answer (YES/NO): NO